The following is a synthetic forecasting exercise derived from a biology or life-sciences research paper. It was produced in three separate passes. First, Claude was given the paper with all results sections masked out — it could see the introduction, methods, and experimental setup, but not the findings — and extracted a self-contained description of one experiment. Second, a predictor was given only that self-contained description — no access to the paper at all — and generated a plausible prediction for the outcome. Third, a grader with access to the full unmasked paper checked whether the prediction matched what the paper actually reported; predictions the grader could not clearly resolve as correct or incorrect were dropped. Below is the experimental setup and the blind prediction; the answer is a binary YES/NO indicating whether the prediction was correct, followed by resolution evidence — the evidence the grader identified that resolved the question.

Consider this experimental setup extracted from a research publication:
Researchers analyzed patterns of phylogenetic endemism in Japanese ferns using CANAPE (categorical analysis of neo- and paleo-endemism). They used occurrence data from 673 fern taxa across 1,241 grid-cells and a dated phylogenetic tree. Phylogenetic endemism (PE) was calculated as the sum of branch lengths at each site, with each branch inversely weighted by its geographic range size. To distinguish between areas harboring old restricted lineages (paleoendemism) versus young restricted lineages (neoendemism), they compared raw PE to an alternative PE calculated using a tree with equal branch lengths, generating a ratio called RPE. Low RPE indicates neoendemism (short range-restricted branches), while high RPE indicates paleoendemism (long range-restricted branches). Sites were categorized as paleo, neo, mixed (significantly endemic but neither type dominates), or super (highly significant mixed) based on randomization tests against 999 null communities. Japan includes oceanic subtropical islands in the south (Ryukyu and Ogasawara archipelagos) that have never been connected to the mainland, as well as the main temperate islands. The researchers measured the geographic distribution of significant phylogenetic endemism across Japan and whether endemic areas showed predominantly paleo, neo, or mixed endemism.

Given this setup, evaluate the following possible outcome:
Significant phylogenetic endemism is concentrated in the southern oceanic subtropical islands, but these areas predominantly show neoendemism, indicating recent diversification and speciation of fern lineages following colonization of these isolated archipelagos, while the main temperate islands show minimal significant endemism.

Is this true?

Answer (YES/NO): NO